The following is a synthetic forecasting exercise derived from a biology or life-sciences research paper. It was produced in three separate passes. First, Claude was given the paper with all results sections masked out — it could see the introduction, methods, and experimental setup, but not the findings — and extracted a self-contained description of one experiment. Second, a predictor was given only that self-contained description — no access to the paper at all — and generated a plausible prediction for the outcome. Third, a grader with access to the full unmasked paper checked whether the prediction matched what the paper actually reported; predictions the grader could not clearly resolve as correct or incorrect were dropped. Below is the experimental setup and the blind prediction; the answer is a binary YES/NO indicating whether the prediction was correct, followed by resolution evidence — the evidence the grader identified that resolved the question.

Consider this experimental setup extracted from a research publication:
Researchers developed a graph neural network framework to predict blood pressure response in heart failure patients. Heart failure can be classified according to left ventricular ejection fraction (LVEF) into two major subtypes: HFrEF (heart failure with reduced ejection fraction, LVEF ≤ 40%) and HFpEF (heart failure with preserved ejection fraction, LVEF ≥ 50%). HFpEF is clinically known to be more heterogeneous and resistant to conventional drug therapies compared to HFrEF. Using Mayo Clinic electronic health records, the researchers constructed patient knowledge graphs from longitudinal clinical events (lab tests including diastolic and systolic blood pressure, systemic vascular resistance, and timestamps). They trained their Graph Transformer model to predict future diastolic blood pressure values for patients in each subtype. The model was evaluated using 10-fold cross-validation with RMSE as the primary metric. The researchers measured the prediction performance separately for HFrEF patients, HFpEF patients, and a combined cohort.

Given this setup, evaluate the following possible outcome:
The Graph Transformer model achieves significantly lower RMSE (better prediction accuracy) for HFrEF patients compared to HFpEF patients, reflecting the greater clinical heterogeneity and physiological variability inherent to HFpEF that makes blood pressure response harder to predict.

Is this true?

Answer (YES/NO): NO